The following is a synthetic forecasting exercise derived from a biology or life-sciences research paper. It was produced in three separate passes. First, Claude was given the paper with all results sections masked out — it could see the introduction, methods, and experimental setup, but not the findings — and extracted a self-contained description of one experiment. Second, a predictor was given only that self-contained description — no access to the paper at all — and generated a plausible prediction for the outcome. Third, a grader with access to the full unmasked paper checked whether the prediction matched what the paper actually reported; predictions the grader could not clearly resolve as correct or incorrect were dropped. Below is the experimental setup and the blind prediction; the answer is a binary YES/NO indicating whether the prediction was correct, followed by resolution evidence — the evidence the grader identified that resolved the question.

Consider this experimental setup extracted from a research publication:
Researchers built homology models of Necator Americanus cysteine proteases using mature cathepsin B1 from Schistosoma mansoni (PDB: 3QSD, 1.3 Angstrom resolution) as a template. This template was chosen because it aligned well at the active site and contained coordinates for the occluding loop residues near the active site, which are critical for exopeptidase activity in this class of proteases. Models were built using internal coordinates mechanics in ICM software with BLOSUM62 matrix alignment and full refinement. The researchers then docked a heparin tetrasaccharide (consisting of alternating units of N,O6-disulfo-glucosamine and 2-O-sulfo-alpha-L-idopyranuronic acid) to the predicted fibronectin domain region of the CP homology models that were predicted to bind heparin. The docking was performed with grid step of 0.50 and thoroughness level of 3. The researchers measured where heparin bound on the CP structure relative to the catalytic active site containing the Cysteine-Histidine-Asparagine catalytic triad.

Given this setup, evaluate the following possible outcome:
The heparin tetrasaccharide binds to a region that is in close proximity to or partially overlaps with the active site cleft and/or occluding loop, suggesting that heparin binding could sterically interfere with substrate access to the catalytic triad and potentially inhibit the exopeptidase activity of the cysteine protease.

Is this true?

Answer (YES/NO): NO